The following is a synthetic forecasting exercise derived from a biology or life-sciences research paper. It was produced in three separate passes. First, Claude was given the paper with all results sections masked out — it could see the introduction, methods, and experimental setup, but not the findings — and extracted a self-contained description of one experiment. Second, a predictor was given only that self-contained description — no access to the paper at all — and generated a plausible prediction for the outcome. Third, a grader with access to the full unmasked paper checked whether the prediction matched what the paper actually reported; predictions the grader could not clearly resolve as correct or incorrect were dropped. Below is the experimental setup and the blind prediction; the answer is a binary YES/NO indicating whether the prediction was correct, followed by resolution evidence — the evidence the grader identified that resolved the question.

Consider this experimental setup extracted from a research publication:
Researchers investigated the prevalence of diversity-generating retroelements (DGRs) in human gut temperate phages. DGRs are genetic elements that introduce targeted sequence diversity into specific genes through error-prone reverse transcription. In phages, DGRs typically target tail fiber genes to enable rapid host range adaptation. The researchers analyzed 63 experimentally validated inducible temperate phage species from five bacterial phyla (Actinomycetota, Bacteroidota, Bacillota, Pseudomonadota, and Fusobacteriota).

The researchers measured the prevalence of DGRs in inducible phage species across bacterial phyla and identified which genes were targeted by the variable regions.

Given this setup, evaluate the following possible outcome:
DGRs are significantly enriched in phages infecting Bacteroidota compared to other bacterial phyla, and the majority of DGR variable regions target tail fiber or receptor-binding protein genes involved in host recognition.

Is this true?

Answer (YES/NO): YES